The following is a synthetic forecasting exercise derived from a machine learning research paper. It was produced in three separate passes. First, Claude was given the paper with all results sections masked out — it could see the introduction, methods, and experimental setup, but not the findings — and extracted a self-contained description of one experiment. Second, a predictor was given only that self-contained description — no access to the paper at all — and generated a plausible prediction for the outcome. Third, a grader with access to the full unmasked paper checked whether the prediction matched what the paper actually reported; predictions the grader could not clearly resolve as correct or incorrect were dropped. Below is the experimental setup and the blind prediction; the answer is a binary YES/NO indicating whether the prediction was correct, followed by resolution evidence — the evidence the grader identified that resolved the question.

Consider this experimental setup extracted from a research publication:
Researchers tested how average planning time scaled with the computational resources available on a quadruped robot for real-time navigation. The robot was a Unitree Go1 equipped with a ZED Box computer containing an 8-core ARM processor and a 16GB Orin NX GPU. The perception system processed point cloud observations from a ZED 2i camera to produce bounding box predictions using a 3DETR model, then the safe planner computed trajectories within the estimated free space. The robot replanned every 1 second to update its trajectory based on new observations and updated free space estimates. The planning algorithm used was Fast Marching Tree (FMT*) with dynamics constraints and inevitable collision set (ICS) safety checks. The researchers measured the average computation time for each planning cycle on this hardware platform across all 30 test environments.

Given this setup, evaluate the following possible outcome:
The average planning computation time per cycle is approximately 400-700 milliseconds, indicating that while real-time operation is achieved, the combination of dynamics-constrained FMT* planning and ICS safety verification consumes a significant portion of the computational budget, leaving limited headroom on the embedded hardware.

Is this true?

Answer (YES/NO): YES